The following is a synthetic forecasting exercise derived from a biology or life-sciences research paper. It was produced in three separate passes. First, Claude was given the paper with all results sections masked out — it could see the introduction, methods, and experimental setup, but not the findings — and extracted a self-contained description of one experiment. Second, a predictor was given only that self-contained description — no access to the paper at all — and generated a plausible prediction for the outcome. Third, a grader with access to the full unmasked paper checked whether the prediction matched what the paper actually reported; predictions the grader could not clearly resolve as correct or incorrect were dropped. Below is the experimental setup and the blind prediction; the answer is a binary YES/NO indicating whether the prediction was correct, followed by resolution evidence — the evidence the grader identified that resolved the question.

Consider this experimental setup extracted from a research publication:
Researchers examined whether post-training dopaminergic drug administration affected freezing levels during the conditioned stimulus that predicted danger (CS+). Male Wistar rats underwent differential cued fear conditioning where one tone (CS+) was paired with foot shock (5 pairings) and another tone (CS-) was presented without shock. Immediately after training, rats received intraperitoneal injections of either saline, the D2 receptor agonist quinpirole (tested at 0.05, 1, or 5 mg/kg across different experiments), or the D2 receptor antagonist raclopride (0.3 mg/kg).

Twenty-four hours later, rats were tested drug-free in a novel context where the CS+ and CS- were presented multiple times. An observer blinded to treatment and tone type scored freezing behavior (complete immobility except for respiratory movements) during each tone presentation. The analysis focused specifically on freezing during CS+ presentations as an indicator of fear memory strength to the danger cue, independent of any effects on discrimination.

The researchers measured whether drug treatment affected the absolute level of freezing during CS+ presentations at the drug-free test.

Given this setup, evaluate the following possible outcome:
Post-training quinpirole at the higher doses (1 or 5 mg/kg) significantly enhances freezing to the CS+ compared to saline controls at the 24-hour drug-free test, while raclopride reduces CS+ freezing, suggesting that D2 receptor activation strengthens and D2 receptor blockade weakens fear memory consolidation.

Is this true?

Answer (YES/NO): NO